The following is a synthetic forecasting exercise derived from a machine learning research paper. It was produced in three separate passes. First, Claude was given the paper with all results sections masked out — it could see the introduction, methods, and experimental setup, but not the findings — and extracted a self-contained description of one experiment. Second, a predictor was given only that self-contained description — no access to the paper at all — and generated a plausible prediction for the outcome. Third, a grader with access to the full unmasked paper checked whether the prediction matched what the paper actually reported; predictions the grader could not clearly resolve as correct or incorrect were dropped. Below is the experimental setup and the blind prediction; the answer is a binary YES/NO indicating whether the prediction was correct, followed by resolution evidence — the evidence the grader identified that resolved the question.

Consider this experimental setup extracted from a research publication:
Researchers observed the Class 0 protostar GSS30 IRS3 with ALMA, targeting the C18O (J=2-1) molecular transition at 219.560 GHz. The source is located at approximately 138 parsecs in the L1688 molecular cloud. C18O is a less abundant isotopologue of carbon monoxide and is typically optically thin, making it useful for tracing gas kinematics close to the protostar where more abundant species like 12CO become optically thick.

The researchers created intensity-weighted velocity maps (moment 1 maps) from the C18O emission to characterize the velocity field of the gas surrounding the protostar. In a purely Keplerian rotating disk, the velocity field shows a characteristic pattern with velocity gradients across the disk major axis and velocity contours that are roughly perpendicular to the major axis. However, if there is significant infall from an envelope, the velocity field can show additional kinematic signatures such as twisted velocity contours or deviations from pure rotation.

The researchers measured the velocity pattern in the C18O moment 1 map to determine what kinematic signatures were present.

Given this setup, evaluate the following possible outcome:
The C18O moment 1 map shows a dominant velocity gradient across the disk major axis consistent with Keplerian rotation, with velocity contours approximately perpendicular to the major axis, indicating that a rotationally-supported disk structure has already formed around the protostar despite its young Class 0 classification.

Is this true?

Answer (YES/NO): NO